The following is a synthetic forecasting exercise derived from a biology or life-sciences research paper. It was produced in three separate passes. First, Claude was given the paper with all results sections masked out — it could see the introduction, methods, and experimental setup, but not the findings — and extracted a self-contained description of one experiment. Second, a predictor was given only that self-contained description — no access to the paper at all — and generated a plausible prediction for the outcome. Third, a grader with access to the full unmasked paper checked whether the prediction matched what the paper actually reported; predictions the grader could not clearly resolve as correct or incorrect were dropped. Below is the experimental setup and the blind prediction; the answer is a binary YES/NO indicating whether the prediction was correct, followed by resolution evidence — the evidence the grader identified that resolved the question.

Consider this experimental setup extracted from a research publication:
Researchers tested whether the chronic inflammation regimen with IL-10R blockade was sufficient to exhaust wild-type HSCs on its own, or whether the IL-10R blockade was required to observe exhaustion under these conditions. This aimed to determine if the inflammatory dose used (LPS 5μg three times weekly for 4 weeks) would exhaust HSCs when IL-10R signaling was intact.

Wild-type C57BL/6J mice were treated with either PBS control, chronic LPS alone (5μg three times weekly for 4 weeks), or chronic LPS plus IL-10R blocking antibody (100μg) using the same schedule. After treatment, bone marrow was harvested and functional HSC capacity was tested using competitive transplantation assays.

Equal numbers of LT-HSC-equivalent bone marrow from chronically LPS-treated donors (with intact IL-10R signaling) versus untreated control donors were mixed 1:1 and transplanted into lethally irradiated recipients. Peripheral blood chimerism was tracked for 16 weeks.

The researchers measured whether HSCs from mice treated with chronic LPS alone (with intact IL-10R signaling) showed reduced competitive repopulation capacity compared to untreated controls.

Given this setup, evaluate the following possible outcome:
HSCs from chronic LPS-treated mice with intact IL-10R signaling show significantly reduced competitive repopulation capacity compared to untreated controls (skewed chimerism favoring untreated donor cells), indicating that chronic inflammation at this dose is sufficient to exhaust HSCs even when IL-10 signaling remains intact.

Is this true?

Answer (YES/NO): NO